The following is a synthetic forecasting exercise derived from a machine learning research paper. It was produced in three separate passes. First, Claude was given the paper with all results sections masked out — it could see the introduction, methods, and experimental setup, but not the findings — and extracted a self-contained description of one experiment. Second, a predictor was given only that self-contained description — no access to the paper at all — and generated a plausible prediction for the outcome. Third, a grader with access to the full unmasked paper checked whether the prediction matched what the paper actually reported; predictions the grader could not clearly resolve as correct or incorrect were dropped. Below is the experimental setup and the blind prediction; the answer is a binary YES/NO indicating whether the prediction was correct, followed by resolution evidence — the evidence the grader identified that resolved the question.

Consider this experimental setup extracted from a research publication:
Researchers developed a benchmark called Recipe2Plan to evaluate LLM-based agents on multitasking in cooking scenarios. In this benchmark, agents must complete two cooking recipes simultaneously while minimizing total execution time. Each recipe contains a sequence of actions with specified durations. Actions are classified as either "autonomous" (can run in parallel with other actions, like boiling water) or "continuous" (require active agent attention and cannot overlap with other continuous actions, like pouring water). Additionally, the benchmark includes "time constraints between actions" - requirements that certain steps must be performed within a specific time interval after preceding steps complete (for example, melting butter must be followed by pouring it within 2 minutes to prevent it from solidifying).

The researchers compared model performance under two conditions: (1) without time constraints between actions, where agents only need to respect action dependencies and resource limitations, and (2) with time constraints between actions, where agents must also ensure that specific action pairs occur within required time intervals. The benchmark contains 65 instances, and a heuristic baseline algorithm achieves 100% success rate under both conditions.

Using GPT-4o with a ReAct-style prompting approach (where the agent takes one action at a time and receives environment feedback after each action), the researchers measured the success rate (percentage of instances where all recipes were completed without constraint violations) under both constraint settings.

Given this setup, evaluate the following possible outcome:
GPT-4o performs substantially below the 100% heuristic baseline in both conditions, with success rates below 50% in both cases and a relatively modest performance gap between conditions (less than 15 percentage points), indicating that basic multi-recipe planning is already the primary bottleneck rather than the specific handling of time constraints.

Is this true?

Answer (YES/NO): NO